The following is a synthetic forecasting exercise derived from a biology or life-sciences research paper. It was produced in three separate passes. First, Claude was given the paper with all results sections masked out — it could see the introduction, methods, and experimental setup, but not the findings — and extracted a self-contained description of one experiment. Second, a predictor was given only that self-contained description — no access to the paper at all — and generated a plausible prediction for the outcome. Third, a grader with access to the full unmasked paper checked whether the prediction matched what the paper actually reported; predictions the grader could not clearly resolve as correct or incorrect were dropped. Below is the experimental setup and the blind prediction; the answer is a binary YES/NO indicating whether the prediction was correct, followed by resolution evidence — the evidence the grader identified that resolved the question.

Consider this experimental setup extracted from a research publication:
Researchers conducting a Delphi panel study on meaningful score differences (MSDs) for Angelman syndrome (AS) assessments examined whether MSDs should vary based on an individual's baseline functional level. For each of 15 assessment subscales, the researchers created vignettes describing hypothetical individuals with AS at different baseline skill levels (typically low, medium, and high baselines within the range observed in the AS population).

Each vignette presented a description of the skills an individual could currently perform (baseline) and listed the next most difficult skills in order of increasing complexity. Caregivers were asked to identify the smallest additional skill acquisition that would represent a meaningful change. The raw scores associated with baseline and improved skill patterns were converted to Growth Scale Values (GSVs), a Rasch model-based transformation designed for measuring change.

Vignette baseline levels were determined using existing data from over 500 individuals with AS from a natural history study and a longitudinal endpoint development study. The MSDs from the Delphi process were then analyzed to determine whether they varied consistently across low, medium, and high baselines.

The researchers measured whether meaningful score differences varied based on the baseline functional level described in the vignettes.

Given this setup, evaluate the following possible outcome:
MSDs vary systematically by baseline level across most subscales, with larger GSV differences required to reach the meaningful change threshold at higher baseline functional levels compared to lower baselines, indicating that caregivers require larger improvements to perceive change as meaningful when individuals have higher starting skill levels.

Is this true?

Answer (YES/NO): NO